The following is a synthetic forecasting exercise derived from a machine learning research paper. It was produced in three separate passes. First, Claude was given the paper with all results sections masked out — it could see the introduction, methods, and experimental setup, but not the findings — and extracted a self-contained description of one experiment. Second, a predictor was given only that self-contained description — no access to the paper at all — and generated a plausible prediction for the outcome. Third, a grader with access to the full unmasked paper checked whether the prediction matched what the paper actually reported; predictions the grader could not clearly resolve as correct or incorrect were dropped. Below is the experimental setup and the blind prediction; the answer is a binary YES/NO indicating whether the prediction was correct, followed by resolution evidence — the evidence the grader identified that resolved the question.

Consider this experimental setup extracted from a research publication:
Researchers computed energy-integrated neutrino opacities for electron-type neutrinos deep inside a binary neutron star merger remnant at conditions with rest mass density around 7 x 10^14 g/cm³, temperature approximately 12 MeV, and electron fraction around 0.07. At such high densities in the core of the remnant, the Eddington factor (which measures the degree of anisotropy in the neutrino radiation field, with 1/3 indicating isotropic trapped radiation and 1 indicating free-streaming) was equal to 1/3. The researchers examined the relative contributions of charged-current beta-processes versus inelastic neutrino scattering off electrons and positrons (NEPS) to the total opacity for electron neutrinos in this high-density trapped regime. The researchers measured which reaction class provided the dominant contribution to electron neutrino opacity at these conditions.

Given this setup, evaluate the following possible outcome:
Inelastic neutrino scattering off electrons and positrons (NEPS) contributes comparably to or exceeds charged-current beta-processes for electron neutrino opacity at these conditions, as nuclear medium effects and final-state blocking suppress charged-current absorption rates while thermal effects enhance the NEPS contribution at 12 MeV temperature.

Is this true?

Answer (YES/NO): NO